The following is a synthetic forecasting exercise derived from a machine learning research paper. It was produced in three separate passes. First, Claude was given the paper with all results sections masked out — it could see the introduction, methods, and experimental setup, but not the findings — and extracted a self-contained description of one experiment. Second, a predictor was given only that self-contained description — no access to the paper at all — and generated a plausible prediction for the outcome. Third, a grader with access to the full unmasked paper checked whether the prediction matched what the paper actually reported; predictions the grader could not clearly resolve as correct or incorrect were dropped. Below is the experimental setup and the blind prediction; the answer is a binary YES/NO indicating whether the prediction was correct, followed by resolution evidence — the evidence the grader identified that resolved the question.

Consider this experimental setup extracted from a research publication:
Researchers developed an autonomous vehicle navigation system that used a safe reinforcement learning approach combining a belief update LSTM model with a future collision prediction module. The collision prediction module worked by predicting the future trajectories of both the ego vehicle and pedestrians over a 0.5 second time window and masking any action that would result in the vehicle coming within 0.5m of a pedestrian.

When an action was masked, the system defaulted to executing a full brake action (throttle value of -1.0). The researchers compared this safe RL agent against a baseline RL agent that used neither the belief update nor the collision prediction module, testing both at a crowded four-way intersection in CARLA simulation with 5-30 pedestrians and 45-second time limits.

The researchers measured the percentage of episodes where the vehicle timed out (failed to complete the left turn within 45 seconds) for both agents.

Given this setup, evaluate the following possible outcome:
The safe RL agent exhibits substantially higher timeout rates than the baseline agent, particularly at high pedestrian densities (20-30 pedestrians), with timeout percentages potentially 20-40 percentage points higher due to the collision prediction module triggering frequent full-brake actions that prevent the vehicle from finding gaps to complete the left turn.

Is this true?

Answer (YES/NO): NO